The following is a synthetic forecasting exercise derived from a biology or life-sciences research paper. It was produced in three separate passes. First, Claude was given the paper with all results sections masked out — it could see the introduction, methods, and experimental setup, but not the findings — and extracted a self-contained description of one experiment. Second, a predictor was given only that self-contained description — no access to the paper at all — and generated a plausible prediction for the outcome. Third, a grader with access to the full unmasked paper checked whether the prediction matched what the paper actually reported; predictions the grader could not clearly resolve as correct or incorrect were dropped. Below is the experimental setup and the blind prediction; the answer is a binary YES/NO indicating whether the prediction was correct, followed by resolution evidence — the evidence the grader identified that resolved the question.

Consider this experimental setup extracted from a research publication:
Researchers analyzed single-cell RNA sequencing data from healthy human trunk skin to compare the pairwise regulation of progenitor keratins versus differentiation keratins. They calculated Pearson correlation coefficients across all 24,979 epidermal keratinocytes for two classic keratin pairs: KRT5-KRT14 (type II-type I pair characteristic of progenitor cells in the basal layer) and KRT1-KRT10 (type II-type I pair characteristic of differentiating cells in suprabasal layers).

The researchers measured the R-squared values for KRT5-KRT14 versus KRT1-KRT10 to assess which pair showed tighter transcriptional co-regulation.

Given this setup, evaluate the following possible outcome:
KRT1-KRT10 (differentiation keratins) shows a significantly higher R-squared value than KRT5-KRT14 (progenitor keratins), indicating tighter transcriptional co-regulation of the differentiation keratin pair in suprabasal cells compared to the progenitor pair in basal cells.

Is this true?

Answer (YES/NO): NO